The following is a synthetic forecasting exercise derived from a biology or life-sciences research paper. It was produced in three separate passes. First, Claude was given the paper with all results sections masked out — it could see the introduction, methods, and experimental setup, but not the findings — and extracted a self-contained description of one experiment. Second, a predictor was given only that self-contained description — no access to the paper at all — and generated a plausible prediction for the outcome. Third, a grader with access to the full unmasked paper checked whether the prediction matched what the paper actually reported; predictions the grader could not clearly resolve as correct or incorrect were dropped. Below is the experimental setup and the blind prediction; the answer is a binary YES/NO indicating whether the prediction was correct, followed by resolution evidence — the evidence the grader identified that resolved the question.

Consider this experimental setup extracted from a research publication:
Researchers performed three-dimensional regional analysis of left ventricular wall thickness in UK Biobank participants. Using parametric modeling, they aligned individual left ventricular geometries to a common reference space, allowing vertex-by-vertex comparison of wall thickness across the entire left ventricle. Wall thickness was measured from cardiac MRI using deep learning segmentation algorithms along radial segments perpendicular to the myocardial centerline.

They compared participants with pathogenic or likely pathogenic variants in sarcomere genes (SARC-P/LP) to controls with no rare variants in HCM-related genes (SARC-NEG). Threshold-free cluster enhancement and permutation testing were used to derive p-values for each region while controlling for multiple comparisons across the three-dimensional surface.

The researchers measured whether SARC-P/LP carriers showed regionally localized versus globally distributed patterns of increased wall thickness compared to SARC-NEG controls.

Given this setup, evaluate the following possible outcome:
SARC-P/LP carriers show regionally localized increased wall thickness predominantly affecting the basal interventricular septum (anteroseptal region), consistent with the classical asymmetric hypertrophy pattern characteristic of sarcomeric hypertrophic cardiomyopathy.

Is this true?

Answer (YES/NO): NO